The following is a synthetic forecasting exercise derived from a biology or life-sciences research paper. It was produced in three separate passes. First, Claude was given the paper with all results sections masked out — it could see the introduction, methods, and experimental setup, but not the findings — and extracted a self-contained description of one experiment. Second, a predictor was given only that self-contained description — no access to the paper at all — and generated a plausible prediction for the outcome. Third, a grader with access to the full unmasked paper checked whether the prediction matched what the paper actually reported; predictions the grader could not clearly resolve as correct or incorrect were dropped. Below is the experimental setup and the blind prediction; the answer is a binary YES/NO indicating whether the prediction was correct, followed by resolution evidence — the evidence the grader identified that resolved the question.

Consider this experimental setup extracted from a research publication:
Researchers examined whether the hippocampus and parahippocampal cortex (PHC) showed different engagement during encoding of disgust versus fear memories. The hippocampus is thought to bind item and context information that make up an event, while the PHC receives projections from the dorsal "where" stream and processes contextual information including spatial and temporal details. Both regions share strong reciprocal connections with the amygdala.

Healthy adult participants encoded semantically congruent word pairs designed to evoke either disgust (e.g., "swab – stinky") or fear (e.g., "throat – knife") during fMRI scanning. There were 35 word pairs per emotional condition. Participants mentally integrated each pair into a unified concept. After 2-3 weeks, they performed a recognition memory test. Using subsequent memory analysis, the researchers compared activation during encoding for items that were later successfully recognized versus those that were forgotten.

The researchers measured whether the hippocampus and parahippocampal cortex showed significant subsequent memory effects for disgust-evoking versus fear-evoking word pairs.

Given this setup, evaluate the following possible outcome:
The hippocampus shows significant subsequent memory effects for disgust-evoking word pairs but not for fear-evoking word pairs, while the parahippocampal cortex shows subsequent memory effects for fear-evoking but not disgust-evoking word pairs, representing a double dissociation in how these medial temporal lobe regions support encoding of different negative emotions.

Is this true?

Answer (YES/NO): NO